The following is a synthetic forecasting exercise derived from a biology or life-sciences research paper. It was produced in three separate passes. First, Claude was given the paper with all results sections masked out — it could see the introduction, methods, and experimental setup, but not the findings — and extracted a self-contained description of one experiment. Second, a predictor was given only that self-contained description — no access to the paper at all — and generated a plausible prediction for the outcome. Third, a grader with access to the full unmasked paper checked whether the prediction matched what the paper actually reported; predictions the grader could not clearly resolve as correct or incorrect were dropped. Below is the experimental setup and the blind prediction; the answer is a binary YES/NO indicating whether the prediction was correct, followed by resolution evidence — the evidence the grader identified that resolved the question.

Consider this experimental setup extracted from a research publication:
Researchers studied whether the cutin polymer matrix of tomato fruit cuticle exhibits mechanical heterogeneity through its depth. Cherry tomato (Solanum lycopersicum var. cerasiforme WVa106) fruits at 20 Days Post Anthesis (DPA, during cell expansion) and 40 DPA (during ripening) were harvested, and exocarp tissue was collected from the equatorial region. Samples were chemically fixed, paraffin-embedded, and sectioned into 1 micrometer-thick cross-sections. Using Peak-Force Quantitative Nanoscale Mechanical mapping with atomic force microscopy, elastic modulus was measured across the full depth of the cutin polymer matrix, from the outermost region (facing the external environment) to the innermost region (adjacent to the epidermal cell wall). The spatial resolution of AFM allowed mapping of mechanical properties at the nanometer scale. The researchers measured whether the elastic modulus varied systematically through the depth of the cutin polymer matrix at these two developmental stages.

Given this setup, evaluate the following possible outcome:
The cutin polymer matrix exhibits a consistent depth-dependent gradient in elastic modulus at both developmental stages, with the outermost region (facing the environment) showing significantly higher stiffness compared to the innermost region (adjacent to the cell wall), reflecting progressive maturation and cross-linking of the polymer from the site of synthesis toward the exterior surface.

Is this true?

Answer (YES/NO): NO